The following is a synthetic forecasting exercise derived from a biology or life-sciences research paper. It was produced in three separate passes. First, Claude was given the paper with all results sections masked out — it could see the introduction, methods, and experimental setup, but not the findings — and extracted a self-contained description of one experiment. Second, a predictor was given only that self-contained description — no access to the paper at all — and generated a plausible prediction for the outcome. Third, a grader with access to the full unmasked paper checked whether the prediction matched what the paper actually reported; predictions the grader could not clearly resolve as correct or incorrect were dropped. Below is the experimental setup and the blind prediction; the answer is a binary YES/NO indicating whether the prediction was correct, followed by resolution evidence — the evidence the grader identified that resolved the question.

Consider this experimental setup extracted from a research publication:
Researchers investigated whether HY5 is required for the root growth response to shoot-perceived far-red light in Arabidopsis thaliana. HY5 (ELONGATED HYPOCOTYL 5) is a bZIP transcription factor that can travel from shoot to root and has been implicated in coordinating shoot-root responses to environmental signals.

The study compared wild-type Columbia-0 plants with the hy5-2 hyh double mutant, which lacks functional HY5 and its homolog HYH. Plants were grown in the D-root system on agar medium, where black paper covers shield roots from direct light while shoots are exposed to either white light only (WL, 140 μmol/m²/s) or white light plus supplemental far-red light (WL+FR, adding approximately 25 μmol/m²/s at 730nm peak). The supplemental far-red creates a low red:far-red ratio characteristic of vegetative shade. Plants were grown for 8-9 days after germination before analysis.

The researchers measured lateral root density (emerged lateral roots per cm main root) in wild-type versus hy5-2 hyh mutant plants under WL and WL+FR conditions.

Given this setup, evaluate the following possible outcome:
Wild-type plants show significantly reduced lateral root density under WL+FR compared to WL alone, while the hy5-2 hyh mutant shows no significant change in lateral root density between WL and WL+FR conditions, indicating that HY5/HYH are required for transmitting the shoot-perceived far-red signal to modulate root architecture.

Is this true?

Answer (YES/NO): YES